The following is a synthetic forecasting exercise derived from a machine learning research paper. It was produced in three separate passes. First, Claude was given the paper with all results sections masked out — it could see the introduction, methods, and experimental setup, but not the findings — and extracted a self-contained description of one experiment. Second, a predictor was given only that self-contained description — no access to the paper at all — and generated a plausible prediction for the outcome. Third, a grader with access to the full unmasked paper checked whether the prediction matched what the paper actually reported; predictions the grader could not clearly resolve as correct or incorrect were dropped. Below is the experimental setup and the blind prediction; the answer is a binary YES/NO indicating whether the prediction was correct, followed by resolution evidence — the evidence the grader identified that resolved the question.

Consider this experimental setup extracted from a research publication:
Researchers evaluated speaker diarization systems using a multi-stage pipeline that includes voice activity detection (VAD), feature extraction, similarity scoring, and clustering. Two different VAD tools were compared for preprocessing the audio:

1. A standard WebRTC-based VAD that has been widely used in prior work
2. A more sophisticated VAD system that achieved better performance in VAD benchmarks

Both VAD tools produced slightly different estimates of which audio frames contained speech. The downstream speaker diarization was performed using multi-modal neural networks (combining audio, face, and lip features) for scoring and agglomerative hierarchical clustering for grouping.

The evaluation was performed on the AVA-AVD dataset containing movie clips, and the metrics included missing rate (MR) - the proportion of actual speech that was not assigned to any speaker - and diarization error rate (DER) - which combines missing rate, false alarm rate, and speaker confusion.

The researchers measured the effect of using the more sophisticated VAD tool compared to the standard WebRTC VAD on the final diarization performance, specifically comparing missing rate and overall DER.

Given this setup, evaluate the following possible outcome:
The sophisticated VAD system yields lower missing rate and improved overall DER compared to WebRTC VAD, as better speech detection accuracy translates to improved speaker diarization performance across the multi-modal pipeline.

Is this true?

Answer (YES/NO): NO